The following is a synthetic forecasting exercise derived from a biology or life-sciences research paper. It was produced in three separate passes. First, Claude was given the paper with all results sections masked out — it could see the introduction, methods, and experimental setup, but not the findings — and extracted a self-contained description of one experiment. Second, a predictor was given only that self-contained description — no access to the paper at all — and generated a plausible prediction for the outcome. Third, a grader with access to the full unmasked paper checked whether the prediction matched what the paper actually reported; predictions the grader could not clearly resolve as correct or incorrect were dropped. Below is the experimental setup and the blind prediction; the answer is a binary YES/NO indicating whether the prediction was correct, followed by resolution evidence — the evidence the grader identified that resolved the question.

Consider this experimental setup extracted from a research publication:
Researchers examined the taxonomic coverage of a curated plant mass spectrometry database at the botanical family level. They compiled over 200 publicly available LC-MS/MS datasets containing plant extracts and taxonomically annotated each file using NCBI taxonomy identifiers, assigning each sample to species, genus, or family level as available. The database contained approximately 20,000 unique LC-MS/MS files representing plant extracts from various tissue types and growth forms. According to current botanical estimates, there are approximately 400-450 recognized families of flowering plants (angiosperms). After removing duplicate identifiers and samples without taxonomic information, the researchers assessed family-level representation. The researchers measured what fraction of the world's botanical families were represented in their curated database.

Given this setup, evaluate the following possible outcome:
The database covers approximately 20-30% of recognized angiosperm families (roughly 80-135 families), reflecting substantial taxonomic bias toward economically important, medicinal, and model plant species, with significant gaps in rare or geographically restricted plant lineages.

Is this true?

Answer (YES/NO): NO